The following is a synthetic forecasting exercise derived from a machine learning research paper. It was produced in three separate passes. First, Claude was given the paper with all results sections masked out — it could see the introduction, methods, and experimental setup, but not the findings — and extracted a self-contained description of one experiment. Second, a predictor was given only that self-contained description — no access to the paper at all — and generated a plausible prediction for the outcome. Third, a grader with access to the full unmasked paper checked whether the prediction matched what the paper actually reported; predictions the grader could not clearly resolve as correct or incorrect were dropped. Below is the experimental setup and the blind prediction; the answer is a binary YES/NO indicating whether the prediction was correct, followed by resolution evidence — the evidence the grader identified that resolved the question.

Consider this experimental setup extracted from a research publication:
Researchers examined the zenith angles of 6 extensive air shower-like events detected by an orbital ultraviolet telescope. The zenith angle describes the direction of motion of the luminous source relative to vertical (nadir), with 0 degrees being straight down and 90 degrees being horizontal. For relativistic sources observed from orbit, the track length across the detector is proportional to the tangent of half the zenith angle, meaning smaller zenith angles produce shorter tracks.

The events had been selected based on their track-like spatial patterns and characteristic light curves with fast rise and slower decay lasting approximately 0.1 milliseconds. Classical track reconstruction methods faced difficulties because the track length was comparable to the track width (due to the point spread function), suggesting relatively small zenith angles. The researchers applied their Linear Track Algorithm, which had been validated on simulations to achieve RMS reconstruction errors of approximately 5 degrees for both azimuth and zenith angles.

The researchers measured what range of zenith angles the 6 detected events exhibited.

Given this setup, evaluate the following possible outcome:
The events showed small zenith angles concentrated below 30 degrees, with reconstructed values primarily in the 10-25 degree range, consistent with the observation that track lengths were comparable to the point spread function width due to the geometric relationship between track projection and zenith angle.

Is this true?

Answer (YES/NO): NO